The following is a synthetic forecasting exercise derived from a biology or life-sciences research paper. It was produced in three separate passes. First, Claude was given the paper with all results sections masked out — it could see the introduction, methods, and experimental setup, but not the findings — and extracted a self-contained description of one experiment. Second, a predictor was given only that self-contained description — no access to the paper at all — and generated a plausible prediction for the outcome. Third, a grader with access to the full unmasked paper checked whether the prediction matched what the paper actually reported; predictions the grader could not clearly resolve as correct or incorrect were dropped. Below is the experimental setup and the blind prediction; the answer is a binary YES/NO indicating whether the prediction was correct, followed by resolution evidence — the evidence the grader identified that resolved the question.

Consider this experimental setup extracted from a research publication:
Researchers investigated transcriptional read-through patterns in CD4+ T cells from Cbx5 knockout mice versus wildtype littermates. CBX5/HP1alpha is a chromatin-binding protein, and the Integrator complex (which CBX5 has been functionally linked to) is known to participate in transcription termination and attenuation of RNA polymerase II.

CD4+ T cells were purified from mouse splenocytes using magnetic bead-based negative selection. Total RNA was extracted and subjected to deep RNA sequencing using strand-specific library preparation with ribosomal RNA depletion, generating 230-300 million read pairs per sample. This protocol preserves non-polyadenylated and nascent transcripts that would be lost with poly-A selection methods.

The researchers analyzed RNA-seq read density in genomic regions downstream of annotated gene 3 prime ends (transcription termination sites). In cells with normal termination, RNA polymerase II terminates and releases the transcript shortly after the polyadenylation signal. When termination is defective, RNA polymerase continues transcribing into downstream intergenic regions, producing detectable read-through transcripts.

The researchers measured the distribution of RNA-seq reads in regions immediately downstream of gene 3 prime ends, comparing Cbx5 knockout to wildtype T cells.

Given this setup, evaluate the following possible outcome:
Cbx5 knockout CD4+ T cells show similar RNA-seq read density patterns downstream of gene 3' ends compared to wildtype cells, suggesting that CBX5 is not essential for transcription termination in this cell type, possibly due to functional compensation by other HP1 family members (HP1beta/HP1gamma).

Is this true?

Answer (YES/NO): NO